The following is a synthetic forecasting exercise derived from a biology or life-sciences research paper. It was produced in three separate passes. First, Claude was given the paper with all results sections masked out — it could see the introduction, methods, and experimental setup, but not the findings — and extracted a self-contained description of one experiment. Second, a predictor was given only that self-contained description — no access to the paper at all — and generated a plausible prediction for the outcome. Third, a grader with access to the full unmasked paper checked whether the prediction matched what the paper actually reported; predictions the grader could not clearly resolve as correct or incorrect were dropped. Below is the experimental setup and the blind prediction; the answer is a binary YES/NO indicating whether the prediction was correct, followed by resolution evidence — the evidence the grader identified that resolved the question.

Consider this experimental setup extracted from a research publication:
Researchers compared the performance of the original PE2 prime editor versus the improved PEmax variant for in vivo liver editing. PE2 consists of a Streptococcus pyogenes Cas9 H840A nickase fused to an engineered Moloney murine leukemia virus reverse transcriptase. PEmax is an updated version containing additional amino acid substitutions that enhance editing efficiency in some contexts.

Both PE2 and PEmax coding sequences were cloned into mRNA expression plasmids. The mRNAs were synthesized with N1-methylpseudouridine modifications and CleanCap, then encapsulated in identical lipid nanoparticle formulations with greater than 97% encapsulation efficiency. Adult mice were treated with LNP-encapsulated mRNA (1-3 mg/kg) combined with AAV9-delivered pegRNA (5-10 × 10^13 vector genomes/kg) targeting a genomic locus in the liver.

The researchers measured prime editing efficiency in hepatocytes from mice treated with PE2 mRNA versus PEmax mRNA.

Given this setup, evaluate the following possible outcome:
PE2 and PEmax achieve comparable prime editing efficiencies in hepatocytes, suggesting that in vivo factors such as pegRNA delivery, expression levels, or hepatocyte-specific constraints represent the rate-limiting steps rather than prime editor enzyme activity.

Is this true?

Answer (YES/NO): NO